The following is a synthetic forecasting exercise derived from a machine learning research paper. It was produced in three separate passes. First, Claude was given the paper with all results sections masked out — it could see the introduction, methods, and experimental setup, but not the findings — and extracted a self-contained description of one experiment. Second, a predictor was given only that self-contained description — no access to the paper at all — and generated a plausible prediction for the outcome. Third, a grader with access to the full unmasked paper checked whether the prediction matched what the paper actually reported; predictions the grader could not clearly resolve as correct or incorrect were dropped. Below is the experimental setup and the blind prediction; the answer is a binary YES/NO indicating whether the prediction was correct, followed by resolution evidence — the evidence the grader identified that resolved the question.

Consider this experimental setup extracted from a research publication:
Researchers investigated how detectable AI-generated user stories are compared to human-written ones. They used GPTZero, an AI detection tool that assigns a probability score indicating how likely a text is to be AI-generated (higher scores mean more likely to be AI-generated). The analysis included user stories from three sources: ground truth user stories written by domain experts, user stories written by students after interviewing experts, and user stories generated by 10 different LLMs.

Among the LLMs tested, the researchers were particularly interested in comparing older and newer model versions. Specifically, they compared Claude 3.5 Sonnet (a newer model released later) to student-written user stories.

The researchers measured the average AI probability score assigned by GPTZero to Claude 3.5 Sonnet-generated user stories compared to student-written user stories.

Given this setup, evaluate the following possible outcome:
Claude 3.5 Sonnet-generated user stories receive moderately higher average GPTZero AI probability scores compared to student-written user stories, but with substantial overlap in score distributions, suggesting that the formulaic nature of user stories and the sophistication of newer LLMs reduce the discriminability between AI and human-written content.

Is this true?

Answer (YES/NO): NO